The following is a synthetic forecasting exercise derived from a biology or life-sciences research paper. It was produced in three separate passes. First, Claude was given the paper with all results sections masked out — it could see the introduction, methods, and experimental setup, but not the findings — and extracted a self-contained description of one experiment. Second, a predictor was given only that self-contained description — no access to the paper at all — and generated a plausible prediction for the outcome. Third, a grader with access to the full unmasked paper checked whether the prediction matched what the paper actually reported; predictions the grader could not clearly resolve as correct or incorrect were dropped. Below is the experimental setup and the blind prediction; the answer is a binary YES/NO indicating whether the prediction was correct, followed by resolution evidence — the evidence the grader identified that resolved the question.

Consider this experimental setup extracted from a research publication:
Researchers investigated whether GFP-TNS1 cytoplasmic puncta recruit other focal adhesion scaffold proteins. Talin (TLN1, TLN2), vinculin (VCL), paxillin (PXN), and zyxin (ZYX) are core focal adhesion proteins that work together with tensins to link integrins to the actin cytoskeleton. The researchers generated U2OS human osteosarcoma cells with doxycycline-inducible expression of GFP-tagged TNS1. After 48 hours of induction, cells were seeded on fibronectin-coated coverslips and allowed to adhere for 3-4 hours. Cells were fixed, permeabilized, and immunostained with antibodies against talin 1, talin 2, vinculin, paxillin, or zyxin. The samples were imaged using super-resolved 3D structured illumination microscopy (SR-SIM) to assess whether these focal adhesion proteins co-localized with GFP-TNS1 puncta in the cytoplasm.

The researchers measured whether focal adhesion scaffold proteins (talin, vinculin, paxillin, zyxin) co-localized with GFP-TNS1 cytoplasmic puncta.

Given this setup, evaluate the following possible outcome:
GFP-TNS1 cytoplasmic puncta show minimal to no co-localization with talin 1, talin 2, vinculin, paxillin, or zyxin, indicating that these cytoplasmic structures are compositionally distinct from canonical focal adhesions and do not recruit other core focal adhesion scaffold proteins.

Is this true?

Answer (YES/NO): NO